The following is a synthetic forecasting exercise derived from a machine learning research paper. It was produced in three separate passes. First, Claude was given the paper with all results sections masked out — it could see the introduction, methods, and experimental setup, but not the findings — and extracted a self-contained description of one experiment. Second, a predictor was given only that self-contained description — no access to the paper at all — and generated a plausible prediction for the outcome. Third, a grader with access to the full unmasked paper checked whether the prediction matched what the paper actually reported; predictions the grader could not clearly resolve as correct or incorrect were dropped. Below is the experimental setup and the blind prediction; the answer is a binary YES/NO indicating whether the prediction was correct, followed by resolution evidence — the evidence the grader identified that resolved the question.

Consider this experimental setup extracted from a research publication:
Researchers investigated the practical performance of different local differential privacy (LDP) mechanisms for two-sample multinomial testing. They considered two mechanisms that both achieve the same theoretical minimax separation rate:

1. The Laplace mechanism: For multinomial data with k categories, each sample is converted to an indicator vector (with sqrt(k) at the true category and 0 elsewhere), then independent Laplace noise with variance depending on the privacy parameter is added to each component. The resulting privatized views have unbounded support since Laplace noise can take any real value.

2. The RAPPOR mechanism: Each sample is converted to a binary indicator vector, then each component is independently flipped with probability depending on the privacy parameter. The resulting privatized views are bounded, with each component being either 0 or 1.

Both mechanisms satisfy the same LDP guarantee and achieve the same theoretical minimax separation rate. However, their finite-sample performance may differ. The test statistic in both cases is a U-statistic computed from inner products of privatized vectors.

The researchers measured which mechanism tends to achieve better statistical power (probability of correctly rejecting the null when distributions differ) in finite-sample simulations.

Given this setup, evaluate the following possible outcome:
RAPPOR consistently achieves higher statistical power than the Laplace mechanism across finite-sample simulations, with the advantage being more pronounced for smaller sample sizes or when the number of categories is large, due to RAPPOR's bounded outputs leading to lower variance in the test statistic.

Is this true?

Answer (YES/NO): NO